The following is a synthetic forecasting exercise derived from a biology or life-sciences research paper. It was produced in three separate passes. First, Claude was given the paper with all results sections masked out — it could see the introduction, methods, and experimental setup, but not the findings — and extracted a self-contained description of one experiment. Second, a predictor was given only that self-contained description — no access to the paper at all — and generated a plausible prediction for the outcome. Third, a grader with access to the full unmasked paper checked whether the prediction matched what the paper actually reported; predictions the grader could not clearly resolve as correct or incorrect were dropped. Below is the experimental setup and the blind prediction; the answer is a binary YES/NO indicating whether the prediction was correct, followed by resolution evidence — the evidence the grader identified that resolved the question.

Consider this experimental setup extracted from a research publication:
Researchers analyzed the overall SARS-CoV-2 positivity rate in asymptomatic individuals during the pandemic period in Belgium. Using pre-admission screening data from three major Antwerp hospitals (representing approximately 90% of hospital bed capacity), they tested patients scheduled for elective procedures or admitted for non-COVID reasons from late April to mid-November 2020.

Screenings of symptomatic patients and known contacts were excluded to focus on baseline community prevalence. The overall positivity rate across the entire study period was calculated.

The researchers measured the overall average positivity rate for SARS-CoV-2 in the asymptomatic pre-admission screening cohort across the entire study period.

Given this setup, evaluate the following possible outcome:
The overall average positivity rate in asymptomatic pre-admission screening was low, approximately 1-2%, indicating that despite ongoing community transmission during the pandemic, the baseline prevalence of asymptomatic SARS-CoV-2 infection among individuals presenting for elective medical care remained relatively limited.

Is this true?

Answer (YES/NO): YES